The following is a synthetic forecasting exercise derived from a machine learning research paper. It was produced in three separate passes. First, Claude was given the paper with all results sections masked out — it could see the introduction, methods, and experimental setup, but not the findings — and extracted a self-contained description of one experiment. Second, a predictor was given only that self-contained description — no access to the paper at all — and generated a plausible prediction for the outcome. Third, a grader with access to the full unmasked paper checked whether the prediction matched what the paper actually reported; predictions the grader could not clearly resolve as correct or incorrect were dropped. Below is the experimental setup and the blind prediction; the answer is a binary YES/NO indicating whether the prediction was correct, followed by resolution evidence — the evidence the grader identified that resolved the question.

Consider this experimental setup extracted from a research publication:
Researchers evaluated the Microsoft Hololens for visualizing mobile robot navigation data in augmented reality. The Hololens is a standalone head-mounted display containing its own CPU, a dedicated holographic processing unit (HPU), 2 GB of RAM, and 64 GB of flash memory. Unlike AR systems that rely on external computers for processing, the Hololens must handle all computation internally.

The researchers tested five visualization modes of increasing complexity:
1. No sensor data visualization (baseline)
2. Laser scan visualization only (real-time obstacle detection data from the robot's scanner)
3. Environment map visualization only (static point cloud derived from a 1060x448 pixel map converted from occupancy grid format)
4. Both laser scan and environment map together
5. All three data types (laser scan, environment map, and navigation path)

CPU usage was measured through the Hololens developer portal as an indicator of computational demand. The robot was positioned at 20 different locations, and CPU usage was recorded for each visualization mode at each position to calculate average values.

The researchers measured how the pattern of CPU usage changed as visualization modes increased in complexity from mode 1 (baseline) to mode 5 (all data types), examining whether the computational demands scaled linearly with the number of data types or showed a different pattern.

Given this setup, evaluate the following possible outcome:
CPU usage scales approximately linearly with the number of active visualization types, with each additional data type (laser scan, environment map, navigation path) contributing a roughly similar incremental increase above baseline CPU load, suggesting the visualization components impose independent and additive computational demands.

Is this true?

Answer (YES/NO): NO